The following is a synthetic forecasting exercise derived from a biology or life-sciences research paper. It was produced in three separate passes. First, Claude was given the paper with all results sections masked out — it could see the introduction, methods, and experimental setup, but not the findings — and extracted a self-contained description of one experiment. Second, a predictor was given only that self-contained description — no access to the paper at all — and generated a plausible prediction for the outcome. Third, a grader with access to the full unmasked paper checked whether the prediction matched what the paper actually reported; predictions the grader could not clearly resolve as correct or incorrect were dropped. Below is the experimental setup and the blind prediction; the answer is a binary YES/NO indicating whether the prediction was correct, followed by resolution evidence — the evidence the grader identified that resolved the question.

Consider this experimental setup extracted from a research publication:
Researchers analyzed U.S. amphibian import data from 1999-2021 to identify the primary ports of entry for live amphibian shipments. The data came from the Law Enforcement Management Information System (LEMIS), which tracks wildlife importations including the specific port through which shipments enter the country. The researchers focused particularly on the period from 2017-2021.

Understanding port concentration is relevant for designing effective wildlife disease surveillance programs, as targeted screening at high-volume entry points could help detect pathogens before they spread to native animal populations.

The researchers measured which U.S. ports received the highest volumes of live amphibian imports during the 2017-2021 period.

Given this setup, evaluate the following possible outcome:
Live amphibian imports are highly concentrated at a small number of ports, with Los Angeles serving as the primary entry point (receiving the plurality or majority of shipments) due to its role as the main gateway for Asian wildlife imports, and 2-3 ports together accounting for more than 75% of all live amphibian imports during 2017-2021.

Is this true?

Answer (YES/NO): YES